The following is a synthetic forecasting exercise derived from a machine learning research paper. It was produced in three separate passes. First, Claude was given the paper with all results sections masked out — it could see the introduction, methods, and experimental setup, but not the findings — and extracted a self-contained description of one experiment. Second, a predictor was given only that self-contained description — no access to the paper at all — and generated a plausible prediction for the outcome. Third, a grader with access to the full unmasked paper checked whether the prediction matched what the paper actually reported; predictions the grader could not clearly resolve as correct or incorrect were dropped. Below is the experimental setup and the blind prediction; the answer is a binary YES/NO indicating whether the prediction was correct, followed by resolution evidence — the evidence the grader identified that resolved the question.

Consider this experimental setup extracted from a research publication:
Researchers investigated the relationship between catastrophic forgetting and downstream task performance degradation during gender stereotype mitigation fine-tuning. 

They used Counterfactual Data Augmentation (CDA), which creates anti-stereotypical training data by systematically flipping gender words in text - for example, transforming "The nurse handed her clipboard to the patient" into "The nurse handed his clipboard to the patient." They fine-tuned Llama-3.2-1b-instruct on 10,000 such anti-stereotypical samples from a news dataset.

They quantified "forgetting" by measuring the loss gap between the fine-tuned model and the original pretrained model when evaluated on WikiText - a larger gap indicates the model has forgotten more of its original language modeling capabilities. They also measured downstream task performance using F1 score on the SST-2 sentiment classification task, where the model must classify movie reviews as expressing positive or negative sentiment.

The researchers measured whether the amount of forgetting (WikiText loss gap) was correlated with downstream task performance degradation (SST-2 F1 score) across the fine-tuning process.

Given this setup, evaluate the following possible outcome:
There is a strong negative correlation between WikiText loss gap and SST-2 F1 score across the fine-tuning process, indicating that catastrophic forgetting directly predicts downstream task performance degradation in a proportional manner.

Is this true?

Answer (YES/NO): YES